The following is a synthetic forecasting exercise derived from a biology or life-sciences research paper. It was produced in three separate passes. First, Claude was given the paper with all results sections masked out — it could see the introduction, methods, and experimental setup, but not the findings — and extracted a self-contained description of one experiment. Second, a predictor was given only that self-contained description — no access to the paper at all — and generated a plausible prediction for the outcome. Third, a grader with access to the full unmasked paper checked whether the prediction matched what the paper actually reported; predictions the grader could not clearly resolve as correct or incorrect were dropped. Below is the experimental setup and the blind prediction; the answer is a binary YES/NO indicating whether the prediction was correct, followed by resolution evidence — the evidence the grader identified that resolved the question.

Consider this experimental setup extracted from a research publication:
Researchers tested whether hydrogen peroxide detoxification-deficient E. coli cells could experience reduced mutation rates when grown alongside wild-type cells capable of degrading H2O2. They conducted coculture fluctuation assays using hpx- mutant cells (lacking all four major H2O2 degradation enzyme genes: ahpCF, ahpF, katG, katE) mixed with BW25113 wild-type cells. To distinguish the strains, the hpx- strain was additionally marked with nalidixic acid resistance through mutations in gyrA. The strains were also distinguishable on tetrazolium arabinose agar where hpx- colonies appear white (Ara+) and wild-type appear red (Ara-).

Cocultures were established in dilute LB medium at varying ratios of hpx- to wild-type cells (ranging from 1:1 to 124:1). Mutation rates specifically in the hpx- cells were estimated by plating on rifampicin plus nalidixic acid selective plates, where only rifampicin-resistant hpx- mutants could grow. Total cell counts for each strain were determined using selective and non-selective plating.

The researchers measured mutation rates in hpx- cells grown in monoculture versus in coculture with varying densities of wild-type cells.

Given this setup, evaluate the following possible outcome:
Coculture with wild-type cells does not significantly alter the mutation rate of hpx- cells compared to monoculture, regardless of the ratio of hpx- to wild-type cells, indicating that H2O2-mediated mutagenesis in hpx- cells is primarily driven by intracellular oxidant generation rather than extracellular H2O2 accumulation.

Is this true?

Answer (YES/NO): NO